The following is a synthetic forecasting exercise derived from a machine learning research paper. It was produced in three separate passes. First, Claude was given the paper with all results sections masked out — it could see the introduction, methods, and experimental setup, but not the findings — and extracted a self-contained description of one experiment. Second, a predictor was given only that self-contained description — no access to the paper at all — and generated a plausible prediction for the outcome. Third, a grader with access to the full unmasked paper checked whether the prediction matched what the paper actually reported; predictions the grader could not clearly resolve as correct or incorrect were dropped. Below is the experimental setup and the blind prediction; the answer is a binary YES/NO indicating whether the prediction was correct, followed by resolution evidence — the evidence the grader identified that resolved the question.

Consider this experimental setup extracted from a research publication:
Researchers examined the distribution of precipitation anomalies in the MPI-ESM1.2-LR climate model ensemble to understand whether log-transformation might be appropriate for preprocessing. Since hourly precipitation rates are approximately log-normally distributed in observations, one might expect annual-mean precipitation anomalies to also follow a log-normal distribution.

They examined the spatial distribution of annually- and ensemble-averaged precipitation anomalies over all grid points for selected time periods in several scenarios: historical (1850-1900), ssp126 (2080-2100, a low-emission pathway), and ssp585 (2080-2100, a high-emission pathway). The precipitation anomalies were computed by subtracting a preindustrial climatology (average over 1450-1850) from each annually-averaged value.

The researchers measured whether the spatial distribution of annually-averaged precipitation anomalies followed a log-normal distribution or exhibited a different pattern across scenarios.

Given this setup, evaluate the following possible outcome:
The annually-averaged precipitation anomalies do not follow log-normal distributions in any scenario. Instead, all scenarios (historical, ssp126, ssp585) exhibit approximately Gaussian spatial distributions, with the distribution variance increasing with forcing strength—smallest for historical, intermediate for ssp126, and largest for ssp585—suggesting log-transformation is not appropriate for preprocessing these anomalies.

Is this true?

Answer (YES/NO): NO